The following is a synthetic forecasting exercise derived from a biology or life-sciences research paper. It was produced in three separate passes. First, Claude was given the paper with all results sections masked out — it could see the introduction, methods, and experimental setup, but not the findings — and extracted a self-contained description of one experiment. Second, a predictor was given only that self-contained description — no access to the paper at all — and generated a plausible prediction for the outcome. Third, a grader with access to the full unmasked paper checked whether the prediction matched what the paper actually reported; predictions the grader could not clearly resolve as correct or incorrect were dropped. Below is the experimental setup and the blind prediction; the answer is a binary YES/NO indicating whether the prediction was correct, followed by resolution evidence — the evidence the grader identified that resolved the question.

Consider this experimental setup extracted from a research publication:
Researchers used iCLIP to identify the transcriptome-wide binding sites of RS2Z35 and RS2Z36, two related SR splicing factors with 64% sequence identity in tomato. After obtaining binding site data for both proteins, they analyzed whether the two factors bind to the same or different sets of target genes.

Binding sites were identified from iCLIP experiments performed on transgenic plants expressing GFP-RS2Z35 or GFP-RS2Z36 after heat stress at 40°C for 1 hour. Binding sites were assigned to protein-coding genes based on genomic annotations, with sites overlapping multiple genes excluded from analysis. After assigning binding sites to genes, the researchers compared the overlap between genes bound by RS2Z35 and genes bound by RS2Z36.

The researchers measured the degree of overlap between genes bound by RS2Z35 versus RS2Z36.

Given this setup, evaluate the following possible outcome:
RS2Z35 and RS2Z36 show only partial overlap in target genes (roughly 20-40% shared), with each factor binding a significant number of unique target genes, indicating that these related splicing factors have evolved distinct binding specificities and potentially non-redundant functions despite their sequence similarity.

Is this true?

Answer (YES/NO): NO